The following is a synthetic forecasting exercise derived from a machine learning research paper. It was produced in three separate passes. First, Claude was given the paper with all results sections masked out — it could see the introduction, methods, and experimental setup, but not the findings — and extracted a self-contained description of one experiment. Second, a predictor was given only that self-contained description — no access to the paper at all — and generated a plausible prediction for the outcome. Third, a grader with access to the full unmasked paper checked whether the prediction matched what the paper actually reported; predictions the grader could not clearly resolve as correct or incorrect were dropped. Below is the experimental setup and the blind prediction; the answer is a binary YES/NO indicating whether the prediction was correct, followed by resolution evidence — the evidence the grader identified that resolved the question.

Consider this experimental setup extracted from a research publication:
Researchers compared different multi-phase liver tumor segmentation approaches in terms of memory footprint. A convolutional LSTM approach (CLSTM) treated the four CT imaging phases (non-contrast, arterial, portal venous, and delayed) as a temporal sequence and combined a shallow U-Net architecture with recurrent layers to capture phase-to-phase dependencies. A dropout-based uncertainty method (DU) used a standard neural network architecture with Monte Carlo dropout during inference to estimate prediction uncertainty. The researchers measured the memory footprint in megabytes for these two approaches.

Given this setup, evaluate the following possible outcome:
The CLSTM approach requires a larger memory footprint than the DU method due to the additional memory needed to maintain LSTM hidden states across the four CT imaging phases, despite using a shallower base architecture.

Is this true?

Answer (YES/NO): YES